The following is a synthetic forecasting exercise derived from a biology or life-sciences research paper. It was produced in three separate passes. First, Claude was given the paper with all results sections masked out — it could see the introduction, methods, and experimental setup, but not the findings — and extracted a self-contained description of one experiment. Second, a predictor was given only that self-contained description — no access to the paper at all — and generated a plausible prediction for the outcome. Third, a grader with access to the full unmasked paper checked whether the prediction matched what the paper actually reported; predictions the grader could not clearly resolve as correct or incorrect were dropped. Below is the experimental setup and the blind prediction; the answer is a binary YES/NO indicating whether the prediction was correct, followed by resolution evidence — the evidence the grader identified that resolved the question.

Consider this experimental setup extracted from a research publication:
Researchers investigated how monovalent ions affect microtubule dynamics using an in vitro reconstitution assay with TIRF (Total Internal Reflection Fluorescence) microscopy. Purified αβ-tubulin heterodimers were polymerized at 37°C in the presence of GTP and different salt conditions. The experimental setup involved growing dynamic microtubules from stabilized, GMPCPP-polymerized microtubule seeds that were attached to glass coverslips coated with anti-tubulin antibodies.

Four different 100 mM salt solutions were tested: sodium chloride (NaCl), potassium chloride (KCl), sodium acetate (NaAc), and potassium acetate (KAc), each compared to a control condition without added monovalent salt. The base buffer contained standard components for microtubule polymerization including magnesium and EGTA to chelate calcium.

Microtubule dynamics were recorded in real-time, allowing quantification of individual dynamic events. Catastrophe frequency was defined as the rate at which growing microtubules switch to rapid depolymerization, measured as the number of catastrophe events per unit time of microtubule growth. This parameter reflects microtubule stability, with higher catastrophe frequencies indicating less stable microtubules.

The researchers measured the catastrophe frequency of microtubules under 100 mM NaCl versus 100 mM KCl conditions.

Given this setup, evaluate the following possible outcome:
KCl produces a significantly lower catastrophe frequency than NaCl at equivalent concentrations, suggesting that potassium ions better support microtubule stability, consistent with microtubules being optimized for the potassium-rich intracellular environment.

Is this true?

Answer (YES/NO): YES